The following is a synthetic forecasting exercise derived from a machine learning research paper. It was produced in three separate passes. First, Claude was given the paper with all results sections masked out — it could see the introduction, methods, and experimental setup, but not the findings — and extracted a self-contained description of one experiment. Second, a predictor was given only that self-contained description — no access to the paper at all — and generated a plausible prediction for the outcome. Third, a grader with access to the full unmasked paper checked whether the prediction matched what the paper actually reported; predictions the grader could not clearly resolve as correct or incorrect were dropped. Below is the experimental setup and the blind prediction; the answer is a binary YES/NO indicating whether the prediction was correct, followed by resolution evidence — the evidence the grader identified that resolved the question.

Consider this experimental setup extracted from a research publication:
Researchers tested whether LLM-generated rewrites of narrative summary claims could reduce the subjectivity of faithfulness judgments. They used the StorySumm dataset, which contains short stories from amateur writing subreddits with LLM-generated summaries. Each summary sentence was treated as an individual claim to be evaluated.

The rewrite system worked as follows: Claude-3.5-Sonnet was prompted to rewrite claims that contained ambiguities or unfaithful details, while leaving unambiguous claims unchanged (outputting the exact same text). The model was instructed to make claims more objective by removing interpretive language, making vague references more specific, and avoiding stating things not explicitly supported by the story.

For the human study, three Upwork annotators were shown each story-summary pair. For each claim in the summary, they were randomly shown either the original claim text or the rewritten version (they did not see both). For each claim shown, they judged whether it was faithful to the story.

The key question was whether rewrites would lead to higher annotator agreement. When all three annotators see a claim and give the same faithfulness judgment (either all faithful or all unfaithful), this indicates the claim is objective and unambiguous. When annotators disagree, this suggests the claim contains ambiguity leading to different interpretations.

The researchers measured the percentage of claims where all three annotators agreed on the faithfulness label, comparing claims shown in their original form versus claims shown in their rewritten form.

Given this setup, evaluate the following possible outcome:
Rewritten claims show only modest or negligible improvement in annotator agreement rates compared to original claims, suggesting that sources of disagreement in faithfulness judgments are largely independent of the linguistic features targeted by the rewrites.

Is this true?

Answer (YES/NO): NO